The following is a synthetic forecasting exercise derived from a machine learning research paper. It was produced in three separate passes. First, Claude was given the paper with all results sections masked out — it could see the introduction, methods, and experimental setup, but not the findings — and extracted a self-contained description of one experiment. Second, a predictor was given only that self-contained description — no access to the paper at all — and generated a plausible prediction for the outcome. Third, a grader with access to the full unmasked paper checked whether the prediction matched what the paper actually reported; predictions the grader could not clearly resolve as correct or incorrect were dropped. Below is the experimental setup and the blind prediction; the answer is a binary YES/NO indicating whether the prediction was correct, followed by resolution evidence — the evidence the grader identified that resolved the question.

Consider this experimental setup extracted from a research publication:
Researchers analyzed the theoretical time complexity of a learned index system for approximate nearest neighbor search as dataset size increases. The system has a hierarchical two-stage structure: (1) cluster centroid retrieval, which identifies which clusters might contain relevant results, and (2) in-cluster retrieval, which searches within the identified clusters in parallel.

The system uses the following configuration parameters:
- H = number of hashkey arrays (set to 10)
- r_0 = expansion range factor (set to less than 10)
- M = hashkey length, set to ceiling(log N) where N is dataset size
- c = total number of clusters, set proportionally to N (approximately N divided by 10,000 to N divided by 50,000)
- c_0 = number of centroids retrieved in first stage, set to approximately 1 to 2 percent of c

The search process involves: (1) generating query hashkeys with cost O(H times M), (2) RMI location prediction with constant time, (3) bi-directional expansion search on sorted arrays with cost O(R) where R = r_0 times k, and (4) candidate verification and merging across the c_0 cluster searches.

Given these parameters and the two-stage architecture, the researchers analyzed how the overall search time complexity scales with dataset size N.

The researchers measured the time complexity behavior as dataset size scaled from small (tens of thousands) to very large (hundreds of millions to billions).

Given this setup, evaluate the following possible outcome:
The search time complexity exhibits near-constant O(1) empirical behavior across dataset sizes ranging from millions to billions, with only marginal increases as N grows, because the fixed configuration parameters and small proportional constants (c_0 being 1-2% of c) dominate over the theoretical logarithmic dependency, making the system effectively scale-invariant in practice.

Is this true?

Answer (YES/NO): NO